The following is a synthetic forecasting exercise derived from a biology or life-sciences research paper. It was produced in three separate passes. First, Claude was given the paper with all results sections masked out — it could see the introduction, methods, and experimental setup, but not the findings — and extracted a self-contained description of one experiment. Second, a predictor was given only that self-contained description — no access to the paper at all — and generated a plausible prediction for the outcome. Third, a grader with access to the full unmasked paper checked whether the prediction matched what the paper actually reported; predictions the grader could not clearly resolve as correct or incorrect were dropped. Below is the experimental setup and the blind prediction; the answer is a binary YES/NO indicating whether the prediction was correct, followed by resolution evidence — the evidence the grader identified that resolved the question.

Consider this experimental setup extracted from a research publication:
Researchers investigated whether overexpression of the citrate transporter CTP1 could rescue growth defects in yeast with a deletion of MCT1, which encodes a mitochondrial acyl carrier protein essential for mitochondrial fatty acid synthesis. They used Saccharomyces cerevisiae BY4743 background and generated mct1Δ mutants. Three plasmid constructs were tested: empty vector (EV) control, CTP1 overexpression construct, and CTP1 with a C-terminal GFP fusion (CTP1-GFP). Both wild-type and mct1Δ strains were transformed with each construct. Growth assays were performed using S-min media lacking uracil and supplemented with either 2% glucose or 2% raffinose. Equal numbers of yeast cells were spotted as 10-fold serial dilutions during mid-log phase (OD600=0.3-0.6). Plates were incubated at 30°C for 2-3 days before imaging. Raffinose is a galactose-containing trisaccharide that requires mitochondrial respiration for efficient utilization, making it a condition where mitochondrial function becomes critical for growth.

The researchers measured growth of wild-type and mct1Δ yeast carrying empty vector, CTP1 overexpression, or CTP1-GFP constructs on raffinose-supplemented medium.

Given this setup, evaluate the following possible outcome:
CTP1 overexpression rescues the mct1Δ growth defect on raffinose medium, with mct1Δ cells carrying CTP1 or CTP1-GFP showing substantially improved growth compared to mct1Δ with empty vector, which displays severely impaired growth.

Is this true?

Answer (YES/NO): NO